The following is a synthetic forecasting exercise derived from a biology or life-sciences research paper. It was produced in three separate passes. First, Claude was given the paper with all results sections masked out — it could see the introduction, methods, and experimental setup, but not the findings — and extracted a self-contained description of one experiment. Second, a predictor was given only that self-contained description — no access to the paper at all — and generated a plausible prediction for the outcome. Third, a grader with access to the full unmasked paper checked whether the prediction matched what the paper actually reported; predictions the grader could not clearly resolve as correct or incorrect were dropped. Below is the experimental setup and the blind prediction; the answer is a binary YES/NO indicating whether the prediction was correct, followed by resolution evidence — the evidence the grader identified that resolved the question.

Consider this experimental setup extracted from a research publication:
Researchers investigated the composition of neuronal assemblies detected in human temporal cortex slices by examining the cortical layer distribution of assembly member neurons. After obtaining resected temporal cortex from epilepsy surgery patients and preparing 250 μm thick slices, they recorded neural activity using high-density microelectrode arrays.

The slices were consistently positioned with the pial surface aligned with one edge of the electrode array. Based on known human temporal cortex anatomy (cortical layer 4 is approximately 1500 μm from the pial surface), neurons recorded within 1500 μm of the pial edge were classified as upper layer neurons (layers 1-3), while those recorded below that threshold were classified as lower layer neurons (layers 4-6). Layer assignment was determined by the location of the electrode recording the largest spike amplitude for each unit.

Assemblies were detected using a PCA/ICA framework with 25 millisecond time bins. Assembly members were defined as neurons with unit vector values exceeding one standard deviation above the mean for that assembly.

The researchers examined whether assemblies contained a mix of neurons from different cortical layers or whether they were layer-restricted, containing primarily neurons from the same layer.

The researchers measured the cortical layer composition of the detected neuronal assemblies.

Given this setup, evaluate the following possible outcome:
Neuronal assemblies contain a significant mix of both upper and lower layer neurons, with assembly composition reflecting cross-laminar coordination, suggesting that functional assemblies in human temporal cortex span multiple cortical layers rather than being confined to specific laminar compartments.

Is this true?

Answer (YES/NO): YES